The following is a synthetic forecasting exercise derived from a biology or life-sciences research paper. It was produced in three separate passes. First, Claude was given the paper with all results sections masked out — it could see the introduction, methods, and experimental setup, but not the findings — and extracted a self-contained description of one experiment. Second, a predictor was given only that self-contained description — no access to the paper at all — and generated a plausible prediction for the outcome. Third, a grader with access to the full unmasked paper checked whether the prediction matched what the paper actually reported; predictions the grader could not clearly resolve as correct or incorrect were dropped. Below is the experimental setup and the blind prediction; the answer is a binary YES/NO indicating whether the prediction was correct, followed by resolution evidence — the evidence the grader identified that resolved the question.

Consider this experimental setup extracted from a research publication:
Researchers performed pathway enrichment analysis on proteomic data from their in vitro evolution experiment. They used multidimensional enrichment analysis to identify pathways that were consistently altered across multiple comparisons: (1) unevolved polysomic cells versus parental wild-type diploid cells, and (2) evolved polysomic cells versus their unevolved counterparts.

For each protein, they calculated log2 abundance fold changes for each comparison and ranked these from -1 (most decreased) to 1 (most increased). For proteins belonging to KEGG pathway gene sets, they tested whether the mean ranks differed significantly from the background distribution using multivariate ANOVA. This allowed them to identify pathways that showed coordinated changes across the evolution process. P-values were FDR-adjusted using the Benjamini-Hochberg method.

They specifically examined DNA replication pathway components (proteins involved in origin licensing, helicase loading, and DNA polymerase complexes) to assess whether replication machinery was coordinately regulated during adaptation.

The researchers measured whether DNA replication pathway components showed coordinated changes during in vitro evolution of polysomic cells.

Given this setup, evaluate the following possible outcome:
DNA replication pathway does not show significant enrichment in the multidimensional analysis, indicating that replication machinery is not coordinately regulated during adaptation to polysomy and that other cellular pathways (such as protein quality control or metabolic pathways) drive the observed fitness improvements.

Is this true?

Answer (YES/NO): NO